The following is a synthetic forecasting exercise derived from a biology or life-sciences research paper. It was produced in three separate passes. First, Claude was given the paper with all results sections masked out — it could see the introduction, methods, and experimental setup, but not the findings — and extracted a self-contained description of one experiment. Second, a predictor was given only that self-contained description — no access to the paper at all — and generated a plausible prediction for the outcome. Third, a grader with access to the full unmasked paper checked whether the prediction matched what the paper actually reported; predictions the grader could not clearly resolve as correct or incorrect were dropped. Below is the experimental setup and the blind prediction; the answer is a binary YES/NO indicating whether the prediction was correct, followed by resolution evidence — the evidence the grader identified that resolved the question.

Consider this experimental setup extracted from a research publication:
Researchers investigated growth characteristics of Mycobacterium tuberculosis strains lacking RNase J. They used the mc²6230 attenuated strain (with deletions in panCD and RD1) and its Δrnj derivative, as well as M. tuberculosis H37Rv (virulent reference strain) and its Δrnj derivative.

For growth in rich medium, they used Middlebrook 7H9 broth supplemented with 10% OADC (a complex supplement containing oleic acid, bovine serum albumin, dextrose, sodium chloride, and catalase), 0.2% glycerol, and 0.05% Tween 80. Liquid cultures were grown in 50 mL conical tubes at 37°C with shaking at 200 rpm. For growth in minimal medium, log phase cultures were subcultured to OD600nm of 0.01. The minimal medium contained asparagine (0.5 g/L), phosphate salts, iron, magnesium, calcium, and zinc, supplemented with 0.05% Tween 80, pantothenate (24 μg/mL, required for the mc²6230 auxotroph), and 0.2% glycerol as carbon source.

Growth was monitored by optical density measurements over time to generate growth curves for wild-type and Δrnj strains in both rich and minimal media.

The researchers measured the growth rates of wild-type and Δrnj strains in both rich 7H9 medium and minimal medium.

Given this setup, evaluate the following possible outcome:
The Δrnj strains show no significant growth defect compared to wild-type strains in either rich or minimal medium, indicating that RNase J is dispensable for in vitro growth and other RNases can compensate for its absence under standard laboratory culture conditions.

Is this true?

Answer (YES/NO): NO